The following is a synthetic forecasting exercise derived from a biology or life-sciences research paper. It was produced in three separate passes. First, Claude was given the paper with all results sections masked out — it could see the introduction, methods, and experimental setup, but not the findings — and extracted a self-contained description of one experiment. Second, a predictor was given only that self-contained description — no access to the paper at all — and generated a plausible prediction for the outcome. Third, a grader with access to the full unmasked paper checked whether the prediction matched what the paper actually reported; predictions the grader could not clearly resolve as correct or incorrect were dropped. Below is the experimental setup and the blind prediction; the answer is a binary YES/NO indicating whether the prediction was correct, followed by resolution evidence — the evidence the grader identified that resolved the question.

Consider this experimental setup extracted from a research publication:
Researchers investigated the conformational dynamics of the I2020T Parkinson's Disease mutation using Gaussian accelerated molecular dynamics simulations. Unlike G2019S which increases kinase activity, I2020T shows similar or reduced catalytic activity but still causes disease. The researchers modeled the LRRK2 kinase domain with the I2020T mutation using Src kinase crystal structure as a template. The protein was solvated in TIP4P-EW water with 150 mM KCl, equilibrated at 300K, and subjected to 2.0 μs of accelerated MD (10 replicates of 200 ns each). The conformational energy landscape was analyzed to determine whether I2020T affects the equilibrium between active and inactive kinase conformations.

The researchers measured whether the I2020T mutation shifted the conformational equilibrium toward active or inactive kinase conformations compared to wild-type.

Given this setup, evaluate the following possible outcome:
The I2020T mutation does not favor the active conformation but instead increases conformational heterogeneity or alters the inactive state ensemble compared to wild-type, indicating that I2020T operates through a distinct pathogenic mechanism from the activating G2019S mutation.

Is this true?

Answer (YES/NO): NO